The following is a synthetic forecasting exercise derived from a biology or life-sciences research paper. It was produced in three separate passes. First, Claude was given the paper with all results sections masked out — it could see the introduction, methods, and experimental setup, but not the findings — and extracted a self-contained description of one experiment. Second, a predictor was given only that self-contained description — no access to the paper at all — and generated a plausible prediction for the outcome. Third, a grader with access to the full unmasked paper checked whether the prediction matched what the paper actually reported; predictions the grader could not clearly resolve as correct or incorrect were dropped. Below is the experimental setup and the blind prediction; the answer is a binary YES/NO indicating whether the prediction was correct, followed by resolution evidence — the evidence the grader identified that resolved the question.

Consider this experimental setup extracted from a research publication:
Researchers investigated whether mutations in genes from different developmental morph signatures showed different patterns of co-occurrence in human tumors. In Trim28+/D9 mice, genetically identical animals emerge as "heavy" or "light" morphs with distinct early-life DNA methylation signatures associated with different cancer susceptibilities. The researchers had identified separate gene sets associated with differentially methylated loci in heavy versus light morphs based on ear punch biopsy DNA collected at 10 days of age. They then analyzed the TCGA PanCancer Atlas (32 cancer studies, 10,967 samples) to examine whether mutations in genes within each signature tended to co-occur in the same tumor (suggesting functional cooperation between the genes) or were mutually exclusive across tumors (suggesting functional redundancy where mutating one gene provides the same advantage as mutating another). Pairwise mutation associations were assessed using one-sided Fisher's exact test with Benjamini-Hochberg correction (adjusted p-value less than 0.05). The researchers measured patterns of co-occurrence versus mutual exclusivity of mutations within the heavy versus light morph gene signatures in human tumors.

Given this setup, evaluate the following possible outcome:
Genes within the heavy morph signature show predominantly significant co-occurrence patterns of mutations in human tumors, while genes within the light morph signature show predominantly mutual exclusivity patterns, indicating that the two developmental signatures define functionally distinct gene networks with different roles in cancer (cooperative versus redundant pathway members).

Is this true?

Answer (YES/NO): NO